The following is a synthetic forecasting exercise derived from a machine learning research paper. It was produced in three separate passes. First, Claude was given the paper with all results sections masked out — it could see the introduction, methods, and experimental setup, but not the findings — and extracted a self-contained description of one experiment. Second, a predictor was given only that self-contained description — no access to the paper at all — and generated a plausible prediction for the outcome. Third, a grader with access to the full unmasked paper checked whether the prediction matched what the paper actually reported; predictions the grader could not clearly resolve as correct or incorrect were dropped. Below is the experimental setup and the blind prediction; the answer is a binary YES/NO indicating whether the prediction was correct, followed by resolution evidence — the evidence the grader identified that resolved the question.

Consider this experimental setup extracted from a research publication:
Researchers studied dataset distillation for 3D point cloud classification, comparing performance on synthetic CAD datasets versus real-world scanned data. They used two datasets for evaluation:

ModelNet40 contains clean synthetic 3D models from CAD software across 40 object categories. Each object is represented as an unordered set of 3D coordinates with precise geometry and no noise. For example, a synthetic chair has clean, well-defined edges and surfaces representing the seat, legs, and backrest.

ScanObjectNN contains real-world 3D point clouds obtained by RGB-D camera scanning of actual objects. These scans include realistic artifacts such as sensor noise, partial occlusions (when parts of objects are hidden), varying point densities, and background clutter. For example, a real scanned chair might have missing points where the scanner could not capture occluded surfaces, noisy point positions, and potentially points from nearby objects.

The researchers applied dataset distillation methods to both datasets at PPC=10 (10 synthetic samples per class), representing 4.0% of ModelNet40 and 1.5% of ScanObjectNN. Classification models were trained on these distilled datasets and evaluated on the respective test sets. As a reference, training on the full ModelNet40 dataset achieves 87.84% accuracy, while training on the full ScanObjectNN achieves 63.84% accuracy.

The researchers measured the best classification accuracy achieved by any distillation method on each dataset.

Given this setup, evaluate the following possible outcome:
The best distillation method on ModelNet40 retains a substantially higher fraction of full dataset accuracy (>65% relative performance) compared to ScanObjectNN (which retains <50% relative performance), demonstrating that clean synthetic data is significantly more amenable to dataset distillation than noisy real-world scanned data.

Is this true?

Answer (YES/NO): NO